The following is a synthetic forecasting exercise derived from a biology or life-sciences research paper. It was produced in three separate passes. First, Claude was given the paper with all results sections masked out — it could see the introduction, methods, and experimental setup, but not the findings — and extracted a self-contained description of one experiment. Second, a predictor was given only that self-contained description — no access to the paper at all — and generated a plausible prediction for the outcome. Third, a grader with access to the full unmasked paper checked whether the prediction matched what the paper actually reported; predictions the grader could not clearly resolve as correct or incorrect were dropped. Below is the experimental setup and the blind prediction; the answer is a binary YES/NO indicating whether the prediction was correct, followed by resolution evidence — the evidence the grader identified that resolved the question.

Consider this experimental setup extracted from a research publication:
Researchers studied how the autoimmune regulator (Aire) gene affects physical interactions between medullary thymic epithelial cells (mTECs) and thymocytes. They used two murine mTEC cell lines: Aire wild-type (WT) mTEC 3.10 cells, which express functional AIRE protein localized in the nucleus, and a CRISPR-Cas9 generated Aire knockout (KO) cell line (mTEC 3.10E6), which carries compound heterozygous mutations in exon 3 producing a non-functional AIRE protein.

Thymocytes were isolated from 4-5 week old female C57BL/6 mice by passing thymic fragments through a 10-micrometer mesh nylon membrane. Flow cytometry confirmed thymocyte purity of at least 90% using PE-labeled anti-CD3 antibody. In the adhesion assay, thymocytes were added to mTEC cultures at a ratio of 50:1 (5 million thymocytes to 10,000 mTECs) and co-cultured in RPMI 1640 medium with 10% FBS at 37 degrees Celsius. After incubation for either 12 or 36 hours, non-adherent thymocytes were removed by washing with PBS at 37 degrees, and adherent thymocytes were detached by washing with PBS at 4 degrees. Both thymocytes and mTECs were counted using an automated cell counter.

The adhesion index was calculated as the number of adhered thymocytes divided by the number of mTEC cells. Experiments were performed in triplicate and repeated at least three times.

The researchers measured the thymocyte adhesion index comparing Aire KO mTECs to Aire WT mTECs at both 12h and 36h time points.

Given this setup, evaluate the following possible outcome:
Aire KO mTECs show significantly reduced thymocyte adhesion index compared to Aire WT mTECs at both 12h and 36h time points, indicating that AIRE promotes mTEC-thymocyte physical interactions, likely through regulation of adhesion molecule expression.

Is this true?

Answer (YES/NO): YES